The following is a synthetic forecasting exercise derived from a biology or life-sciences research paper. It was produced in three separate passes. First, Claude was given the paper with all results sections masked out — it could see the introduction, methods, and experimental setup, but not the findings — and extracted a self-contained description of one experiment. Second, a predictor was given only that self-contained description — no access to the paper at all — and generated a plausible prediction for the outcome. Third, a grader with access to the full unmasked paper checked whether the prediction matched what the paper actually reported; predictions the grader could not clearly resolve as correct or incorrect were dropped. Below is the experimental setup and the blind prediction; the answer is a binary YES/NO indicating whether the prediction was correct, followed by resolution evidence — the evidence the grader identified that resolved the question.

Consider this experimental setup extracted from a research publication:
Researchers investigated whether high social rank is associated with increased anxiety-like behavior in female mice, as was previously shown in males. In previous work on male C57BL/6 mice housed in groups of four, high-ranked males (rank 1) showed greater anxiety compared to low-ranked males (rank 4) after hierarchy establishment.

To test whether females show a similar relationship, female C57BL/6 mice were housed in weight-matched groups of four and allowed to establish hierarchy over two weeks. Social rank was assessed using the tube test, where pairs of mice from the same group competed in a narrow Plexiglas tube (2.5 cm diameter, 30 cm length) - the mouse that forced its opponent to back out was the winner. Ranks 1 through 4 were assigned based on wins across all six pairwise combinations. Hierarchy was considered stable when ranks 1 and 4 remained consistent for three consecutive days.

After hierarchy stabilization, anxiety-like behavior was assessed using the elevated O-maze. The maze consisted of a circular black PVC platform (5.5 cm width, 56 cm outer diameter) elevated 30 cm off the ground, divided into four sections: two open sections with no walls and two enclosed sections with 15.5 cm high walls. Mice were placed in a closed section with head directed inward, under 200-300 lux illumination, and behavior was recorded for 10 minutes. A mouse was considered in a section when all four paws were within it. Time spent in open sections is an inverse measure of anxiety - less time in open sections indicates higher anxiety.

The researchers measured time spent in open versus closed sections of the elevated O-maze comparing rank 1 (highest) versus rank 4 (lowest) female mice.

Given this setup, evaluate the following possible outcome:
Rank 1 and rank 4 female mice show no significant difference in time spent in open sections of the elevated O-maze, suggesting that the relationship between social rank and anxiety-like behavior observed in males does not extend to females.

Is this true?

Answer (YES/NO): NO